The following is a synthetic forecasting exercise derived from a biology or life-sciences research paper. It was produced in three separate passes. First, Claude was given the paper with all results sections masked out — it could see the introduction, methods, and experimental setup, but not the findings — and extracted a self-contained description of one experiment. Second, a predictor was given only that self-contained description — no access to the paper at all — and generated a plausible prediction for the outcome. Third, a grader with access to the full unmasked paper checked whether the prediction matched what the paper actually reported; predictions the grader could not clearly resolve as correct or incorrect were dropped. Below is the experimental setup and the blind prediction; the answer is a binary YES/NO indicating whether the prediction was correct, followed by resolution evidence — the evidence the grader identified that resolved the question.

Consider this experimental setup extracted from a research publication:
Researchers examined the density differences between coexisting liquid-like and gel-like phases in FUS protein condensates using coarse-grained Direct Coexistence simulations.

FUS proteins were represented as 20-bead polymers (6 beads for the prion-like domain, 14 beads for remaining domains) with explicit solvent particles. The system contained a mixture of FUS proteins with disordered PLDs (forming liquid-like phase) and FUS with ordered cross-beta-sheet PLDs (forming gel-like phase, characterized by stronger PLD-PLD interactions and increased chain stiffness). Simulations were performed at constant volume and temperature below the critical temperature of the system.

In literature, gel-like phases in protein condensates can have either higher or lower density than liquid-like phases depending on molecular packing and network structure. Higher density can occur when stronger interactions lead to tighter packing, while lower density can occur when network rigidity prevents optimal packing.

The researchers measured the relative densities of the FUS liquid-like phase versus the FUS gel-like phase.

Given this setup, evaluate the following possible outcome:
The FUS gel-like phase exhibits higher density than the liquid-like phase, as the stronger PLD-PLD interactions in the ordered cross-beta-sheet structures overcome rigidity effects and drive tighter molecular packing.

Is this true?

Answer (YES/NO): YES